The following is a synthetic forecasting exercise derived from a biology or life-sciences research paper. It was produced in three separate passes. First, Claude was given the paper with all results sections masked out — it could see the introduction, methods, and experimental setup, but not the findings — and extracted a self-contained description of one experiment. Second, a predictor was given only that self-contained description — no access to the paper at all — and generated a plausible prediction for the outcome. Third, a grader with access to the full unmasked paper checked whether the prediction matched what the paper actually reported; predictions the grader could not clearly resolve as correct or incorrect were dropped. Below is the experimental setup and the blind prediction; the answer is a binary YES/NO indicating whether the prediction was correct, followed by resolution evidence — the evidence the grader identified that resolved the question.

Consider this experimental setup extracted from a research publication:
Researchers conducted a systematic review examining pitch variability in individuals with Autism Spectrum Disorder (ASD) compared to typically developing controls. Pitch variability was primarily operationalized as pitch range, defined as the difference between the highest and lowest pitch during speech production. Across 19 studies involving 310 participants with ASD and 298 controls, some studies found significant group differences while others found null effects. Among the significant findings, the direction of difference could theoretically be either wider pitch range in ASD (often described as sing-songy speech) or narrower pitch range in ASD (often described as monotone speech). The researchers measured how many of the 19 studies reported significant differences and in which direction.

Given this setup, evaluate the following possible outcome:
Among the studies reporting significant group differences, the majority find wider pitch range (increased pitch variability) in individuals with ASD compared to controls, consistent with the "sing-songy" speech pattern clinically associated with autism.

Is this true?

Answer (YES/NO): YES